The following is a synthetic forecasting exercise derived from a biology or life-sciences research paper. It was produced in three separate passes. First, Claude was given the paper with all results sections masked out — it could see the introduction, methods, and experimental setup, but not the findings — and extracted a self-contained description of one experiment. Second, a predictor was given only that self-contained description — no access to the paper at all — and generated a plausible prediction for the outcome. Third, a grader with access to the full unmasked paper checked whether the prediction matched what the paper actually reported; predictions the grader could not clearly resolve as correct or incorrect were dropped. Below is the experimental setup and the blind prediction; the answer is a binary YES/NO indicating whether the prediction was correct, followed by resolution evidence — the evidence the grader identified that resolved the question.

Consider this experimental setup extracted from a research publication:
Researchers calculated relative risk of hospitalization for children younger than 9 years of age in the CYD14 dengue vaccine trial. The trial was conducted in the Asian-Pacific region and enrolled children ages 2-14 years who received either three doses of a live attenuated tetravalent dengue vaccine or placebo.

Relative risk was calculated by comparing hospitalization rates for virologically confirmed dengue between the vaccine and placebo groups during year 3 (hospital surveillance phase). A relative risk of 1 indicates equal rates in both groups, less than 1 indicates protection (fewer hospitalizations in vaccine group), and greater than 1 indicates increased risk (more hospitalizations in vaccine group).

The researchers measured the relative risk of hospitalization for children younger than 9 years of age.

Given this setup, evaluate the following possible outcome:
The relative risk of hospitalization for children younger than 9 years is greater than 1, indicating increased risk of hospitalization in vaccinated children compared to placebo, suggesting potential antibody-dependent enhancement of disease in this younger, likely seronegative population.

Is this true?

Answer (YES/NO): YES